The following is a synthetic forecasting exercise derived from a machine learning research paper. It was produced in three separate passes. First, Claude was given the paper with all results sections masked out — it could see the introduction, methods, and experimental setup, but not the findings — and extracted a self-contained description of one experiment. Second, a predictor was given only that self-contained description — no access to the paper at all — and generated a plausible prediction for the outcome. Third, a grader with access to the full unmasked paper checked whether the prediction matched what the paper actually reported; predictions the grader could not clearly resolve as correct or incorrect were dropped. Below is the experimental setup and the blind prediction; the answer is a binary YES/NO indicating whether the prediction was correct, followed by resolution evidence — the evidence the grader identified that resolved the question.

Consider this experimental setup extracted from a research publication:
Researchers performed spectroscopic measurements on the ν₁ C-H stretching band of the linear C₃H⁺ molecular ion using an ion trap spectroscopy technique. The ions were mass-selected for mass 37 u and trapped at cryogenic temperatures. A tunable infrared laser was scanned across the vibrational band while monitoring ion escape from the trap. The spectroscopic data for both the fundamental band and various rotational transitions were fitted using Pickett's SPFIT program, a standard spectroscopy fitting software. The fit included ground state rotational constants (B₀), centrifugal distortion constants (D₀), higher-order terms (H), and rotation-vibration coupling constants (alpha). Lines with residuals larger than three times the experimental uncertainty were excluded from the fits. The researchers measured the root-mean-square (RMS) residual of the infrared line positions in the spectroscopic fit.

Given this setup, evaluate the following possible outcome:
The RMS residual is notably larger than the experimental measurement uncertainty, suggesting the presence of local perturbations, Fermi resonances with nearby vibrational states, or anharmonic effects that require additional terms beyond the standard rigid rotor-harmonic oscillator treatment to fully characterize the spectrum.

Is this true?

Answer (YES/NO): NO